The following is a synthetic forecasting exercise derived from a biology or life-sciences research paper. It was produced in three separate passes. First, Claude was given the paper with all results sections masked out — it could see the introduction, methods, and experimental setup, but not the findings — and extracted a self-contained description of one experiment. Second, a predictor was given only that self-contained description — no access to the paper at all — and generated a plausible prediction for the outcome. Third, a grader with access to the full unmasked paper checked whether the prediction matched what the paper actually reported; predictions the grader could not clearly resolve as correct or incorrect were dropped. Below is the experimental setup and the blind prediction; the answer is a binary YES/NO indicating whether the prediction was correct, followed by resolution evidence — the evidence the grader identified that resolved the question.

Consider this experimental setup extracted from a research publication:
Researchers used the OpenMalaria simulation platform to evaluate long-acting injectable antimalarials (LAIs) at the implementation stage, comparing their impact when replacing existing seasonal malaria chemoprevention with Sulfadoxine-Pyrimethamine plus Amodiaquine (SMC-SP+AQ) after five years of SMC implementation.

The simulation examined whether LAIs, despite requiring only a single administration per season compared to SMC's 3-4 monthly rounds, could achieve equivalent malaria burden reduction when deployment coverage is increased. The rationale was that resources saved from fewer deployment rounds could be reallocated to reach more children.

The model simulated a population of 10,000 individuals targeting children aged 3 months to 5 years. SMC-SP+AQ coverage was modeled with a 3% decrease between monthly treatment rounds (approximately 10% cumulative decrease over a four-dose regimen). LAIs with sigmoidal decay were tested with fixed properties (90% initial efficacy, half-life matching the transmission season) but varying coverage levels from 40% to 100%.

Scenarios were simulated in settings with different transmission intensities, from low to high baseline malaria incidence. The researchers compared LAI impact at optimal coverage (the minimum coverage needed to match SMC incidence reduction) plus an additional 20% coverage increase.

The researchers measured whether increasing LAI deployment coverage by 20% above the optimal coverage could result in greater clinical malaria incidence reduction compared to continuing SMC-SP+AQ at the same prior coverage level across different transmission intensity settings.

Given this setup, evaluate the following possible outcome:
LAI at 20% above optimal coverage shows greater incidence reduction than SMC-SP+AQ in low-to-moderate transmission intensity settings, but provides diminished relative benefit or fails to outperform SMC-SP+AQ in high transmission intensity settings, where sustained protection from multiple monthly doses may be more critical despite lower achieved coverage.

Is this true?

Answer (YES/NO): YES